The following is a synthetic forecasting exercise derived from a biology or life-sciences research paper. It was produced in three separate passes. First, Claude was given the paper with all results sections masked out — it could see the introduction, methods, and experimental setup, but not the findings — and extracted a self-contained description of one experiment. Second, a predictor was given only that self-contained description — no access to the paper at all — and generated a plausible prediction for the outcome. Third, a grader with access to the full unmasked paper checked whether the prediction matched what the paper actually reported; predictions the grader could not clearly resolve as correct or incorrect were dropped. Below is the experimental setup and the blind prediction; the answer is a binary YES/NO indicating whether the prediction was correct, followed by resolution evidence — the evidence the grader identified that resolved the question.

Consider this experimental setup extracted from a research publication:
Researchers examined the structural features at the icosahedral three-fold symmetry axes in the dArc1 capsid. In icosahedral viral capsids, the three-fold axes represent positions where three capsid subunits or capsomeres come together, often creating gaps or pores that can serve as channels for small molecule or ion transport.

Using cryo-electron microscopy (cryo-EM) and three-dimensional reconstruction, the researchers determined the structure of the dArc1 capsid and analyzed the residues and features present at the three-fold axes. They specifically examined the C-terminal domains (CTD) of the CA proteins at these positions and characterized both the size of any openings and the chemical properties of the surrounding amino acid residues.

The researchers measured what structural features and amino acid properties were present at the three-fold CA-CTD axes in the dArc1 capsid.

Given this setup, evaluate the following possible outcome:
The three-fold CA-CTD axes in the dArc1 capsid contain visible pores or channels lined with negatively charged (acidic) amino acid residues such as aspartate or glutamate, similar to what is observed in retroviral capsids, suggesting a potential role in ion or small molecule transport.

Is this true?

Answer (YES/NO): NO